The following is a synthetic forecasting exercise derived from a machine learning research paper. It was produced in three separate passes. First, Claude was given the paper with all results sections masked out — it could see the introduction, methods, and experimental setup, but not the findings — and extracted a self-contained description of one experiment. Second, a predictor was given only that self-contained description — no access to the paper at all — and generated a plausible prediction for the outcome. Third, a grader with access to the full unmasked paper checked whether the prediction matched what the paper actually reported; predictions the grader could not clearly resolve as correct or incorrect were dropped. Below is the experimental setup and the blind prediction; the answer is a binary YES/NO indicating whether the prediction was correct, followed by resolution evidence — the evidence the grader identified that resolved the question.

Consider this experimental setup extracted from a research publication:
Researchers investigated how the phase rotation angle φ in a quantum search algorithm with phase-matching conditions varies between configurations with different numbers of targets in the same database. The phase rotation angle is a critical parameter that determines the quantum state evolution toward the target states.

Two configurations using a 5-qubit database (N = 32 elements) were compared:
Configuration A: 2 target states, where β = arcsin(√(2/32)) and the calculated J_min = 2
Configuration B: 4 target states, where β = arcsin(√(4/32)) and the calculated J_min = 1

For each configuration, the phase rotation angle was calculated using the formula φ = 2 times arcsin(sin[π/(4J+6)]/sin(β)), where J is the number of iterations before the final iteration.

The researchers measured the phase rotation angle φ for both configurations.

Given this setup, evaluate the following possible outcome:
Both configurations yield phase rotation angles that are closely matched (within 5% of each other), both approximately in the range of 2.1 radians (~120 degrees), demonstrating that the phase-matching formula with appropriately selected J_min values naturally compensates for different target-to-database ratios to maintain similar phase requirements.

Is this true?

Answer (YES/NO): YES